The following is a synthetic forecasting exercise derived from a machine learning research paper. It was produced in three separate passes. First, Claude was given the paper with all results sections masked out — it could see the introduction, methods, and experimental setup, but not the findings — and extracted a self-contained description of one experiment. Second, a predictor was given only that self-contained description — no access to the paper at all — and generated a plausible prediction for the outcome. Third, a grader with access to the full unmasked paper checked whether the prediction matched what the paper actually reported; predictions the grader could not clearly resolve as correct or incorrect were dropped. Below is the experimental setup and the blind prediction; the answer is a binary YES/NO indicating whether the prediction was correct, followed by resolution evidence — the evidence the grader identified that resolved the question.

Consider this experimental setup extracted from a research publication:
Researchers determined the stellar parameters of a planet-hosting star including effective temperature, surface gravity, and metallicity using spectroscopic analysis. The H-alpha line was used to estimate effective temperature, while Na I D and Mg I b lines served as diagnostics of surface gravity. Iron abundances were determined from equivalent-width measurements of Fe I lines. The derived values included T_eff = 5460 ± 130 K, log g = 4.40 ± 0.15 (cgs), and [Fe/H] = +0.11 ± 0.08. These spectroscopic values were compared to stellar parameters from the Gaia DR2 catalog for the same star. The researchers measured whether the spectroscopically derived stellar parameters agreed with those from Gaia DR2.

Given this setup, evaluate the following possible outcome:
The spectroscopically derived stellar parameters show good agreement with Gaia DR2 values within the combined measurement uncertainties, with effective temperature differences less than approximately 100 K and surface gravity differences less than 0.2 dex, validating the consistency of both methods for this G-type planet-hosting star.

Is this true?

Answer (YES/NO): NO